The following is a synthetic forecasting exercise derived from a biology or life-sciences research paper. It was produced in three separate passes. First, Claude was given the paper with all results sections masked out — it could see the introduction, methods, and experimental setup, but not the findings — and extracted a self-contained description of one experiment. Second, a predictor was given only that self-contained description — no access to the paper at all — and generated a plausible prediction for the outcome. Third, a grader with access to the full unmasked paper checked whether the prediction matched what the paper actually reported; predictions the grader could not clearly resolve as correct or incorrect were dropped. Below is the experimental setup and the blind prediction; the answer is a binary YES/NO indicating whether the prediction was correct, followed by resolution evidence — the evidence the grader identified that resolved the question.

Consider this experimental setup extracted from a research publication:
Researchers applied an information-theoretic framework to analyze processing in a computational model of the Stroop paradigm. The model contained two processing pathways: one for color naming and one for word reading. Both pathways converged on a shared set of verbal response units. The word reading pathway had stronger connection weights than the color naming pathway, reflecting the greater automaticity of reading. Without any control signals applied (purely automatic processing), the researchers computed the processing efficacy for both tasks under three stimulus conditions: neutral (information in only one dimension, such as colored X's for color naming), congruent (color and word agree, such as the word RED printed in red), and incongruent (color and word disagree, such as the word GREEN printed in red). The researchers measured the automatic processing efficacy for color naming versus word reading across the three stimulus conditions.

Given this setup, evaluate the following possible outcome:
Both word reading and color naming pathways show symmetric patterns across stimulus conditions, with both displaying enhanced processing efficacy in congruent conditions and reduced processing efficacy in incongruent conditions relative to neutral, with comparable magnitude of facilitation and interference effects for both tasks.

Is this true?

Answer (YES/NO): NO